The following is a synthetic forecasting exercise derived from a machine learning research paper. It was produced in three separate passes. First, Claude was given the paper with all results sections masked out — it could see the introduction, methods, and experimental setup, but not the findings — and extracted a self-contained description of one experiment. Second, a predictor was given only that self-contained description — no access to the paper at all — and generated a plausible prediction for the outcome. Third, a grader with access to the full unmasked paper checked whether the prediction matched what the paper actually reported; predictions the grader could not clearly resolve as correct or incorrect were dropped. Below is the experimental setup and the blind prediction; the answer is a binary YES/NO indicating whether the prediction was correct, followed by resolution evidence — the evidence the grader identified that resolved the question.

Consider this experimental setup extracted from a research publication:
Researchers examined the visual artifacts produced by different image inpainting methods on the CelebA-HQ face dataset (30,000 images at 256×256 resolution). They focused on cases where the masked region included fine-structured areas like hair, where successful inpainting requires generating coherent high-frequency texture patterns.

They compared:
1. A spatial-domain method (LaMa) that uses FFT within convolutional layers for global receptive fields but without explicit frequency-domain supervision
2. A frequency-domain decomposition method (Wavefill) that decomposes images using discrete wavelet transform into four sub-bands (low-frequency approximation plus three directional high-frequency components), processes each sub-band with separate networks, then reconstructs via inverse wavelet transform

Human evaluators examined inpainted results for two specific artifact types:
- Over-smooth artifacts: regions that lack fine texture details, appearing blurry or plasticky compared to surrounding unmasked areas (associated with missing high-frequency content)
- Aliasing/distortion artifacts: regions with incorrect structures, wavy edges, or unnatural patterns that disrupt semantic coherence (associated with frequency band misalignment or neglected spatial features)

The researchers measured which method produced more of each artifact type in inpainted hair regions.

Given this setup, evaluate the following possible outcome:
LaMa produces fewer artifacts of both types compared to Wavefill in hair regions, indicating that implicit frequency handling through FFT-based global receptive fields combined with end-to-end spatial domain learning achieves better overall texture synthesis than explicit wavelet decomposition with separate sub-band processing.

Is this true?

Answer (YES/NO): NO